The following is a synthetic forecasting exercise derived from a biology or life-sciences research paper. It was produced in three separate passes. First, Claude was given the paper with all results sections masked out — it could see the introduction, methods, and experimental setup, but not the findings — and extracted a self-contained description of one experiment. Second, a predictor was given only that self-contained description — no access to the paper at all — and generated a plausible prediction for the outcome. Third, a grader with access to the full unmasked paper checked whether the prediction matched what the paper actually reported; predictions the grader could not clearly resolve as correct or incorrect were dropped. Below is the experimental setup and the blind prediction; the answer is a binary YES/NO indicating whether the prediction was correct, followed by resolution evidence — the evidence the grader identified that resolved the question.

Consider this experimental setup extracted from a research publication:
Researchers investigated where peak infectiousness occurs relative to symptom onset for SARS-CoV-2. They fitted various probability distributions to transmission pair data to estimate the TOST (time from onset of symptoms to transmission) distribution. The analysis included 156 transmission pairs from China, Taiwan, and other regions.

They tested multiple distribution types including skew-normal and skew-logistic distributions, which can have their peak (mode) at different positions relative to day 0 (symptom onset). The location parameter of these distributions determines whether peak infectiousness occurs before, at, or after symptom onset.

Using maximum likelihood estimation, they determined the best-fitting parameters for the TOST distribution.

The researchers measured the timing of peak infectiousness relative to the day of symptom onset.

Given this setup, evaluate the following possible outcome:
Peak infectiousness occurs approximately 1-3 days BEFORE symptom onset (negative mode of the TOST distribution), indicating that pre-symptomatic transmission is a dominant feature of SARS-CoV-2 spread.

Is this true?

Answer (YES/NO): NO